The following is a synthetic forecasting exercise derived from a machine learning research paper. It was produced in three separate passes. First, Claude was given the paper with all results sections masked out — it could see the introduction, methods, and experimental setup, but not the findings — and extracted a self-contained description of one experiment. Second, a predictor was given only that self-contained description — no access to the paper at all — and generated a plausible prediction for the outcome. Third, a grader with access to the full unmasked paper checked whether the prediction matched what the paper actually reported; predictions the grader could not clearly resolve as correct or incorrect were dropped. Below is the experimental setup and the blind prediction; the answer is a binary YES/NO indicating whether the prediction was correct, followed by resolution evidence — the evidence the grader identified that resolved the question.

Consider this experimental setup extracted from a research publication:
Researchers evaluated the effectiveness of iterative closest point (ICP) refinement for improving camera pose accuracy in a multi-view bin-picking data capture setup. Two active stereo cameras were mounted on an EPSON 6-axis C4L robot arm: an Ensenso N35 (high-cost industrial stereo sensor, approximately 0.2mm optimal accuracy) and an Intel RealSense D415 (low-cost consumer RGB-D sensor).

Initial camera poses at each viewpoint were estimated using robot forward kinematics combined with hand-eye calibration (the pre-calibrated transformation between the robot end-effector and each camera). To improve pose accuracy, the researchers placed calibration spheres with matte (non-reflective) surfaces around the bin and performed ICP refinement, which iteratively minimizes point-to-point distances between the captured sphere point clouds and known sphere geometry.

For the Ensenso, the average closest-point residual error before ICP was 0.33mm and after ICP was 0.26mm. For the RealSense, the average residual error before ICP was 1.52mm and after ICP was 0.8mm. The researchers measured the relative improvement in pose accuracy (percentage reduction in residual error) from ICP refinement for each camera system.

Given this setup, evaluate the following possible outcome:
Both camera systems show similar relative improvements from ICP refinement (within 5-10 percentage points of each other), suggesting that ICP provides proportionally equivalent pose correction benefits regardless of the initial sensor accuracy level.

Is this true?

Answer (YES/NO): NO